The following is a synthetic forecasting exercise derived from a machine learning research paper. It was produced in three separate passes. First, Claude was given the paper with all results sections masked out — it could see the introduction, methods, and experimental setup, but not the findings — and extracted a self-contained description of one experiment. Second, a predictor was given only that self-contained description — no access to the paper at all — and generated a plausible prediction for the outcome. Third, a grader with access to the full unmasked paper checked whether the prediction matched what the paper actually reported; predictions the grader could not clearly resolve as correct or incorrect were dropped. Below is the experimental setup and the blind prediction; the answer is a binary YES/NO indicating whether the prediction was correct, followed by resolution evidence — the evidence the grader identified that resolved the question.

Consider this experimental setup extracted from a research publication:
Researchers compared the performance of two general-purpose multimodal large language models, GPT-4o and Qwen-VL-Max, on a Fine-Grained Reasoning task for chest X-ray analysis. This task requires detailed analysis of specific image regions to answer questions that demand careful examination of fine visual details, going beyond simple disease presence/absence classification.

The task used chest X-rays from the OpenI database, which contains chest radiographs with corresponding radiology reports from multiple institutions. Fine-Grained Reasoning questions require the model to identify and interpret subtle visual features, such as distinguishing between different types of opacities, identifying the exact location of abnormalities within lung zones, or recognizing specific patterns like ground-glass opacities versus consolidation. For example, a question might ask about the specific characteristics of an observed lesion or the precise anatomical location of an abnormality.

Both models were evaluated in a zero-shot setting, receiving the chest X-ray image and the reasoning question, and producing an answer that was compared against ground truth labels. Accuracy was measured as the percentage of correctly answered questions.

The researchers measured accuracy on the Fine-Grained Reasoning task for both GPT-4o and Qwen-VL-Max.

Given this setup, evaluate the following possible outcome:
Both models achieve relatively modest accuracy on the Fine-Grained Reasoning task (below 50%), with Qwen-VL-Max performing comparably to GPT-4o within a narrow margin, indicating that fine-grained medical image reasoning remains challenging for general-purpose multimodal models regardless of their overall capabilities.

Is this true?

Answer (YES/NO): NO